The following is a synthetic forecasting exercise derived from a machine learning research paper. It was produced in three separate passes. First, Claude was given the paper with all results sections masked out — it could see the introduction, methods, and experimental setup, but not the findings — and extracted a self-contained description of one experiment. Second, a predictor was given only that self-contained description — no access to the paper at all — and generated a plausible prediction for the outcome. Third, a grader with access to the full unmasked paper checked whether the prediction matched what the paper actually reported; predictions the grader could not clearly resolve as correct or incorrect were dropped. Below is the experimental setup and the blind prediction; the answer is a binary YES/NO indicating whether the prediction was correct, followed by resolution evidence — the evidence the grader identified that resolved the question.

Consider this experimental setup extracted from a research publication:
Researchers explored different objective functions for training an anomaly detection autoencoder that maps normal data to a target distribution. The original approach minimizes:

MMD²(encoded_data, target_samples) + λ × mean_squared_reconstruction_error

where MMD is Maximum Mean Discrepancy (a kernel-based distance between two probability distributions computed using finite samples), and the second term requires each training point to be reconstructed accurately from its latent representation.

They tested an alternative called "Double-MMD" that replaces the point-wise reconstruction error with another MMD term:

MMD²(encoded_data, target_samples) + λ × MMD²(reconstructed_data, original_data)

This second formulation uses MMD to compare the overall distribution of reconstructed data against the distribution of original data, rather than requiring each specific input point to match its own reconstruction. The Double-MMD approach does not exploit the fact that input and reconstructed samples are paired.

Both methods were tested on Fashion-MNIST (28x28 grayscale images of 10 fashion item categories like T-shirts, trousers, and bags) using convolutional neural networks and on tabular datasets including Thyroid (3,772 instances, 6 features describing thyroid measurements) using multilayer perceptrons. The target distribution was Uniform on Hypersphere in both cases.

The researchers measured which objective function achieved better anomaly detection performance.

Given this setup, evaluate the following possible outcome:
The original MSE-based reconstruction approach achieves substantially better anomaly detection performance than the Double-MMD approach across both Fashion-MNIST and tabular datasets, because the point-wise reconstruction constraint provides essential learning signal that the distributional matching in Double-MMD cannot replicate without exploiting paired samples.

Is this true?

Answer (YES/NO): NO